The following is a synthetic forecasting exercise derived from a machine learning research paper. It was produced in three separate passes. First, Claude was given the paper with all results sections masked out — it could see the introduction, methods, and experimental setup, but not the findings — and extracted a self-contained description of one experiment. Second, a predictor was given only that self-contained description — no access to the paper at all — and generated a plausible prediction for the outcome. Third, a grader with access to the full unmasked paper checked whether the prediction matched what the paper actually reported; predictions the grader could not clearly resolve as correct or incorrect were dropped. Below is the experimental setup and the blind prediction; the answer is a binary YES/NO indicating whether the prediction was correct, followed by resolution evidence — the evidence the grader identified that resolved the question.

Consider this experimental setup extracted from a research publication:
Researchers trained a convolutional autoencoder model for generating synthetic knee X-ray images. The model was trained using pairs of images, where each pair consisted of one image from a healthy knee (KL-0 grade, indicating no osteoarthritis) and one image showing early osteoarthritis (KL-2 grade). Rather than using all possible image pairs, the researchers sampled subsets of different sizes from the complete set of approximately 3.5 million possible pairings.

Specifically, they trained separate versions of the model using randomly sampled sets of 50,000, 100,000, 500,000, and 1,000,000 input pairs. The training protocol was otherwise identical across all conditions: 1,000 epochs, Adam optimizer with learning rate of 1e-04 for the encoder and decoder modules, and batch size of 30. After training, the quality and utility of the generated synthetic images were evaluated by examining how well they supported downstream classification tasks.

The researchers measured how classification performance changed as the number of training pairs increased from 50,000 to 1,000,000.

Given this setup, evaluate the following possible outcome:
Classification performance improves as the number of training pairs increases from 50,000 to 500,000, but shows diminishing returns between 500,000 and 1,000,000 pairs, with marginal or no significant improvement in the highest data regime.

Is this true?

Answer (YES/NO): NO